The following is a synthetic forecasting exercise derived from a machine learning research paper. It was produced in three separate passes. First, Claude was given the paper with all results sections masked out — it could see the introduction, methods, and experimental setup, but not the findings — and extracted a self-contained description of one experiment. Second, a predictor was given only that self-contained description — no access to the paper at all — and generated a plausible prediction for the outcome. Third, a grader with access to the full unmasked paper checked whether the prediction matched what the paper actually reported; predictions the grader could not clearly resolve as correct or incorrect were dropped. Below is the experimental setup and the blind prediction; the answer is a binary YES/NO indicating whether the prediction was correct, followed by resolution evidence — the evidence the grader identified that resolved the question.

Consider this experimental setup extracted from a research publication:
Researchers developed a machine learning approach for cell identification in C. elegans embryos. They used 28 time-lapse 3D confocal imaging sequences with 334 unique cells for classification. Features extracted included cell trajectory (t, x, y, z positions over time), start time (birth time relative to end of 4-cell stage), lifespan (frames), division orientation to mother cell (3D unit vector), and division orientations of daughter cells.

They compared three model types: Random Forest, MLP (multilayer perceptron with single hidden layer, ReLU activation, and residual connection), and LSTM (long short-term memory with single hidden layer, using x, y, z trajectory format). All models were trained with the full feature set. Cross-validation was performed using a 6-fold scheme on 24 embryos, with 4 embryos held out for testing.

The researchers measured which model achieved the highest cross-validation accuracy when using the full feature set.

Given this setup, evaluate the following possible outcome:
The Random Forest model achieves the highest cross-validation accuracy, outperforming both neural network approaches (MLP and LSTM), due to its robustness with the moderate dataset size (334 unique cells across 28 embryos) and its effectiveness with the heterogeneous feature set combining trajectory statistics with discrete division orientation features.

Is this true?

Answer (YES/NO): YES